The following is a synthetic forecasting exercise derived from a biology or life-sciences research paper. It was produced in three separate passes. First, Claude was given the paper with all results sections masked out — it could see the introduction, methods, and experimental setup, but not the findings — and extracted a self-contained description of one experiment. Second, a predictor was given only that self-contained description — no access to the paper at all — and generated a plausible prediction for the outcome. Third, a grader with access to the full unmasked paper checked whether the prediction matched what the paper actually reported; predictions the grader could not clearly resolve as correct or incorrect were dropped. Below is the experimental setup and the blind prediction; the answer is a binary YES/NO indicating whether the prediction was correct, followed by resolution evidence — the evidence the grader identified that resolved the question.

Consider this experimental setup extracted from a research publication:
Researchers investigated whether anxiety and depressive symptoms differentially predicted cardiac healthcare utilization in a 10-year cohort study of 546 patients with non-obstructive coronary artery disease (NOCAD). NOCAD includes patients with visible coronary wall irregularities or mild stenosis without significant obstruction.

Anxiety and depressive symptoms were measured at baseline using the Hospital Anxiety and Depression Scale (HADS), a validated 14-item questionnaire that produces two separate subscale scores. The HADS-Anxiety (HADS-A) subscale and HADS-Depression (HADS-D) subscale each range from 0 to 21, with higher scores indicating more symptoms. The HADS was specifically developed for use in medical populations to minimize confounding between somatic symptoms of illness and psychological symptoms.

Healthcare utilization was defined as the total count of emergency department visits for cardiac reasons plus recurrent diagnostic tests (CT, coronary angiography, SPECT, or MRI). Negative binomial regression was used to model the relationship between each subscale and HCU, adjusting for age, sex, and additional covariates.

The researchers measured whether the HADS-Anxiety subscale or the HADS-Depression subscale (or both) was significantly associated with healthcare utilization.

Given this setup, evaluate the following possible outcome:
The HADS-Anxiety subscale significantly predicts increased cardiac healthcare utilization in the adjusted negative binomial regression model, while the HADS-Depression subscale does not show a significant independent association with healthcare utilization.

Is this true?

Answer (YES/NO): YES